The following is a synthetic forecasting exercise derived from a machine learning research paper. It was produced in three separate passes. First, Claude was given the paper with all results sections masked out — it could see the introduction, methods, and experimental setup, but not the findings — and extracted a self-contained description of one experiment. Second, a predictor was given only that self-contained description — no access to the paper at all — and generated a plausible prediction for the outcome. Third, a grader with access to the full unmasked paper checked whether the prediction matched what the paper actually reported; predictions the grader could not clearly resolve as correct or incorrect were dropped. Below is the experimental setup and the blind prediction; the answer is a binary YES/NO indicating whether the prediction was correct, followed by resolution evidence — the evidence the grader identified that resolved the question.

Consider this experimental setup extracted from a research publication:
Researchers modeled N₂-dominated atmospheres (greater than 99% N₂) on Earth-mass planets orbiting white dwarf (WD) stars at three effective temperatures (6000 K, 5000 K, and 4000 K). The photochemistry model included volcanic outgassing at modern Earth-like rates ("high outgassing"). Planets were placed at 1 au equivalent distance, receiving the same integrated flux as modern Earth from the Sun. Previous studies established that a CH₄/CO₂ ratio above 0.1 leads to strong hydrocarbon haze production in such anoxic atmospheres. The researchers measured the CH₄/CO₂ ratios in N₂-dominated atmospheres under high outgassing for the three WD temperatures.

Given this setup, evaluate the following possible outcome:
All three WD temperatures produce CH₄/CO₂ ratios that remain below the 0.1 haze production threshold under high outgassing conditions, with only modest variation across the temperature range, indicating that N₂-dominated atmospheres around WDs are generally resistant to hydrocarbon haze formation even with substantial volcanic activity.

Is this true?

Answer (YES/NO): NO